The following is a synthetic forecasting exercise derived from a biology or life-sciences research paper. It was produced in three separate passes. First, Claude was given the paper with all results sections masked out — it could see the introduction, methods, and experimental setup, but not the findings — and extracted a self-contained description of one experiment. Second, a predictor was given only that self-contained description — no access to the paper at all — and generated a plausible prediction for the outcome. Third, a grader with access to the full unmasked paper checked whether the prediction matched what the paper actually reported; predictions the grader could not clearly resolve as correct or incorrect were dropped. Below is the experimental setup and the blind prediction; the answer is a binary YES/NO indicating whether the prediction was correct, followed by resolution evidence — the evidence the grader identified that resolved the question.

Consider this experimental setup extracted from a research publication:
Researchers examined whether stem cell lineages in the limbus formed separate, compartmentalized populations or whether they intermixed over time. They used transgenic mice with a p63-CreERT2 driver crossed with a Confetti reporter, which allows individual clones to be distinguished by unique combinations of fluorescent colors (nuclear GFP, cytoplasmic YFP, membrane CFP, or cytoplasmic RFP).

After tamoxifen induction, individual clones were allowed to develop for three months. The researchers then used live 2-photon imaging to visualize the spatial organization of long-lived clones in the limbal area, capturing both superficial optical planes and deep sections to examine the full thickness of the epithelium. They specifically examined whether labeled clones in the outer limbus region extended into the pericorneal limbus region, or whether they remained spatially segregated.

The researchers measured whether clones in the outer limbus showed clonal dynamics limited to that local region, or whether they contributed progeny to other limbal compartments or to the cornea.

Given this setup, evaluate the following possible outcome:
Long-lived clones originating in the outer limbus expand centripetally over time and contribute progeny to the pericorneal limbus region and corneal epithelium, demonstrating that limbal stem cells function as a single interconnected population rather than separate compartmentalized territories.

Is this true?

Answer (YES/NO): NO